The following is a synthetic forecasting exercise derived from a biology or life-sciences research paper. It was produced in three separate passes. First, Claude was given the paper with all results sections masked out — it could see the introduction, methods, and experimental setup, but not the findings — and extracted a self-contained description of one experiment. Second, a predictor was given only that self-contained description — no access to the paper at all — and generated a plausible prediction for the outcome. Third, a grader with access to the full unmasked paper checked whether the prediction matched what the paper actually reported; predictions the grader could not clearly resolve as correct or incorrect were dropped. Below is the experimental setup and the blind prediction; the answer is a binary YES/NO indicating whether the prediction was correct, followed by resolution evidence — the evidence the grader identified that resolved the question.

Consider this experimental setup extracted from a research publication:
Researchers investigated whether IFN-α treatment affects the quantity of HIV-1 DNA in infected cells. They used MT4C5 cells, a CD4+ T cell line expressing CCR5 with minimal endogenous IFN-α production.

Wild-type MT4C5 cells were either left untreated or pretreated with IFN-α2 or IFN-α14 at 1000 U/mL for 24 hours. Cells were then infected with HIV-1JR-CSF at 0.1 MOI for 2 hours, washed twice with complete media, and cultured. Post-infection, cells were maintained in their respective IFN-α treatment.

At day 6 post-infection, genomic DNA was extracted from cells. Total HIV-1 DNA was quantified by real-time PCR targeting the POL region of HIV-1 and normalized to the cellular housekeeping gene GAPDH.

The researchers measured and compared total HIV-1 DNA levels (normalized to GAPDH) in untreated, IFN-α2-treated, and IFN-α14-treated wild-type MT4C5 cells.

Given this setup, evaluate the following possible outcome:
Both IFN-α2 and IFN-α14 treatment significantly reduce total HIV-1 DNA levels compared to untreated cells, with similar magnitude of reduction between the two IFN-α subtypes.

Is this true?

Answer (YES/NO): NO